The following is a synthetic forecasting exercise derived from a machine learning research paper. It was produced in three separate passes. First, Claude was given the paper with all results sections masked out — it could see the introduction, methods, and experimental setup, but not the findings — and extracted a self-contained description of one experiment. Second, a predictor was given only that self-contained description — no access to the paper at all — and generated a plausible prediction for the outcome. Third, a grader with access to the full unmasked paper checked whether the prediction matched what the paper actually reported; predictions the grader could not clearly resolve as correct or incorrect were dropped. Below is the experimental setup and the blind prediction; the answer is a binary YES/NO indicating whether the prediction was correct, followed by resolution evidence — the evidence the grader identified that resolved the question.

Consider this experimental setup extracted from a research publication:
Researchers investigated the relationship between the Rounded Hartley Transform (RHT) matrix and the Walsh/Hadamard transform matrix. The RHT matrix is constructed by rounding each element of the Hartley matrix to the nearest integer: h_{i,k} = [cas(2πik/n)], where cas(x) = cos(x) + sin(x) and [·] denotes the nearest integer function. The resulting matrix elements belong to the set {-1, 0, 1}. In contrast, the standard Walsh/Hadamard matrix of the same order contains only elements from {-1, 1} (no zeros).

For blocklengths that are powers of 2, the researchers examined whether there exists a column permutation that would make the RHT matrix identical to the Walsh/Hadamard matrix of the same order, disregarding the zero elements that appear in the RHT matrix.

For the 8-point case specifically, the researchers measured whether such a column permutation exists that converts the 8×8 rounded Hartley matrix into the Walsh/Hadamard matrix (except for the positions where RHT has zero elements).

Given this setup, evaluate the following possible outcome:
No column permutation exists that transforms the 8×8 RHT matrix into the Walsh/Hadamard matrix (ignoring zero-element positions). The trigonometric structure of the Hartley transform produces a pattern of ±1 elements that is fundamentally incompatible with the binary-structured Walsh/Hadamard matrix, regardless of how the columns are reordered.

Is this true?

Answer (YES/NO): NO